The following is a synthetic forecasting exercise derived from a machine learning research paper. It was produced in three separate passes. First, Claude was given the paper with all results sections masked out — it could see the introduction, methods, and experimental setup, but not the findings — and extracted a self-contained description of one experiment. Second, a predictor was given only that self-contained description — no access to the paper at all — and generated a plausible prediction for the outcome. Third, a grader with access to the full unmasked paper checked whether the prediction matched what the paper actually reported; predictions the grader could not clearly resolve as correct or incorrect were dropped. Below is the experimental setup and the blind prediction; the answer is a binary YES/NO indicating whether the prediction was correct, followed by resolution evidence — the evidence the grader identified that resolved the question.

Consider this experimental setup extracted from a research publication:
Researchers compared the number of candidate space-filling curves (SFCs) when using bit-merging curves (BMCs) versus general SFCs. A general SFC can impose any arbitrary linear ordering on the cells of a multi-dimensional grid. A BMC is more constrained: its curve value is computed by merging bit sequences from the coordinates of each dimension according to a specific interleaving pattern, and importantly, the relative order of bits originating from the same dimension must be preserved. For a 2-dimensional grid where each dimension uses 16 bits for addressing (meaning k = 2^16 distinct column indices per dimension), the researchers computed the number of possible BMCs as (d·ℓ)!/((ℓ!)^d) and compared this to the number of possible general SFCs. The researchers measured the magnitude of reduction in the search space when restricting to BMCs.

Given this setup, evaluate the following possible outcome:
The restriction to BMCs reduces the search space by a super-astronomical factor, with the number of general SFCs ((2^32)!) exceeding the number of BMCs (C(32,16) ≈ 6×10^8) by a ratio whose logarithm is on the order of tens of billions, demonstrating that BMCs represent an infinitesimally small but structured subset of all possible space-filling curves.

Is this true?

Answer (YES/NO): NO